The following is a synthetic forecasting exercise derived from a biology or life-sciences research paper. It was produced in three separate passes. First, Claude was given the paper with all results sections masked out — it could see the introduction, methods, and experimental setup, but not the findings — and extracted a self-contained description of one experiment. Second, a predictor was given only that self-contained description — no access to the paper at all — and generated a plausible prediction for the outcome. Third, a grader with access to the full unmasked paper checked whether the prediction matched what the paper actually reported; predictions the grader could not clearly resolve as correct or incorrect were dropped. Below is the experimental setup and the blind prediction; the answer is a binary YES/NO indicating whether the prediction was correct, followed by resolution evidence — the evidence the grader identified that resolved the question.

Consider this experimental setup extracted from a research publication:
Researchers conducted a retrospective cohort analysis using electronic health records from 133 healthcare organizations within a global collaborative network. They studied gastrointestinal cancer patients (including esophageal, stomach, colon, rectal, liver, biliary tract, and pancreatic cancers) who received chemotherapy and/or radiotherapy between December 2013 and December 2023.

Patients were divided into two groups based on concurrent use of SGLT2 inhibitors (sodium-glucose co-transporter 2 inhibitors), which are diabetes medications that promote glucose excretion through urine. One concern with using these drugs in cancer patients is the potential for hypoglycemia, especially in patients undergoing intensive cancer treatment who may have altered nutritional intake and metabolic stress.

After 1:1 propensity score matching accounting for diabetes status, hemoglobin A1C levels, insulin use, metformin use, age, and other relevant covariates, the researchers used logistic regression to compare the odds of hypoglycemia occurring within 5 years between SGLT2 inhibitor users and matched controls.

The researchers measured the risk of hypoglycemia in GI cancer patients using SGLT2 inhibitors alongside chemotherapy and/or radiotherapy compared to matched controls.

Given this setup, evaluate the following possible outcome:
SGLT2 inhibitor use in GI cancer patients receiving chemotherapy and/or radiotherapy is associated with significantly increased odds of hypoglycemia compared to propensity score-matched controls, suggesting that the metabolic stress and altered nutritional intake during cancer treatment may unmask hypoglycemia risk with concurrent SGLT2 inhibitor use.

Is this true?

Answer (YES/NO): NO